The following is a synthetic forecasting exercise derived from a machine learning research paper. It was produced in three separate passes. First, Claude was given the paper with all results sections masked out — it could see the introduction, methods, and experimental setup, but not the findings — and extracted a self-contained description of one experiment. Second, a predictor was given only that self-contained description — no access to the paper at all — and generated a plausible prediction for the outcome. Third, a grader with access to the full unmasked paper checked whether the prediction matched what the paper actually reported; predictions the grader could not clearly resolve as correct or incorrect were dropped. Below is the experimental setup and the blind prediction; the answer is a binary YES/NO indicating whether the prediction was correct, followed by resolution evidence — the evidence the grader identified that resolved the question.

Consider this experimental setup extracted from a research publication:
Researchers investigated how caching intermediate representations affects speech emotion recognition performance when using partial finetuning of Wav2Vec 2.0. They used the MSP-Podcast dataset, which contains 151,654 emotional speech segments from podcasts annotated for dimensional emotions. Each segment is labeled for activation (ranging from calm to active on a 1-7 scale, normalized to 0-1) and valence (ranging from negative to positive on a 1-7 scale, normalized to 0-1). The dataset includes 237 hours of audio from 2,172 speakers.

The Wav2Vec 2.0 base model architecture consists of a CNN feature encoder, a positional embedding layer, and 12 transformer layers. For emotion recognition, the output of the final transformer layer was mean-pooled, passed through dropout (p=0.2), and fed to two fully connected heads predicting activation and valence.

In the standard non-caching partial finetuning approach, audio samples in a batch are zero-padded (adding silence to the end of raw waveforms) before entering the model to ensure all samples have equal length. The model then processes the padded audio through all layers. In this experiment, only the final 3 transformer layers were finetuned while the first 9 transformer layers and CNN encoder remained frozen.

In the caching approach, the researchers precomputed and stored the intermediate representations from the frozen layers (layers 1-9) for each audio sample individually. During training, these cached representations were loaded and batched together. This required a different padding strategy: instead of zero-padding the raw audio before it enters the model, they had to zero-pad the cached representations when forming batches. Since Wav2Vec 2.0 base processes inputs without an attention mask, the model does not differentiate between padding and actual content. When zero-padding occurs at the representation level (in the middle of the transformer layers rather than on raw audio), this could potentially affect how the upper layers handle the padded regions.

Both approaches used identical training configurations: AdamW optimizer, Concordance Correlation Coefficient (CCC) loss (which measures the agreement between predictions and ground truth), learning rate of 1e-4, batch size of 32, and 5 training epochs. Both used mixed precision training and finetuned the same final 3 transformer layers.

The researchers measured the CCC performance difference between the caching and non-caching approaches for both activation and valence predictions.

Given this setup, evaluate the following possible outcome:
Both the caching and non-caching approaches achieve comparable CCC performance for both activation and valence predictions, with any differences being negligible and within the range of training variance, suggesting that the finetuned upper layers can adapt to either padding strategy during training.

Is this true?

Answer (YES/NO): NO